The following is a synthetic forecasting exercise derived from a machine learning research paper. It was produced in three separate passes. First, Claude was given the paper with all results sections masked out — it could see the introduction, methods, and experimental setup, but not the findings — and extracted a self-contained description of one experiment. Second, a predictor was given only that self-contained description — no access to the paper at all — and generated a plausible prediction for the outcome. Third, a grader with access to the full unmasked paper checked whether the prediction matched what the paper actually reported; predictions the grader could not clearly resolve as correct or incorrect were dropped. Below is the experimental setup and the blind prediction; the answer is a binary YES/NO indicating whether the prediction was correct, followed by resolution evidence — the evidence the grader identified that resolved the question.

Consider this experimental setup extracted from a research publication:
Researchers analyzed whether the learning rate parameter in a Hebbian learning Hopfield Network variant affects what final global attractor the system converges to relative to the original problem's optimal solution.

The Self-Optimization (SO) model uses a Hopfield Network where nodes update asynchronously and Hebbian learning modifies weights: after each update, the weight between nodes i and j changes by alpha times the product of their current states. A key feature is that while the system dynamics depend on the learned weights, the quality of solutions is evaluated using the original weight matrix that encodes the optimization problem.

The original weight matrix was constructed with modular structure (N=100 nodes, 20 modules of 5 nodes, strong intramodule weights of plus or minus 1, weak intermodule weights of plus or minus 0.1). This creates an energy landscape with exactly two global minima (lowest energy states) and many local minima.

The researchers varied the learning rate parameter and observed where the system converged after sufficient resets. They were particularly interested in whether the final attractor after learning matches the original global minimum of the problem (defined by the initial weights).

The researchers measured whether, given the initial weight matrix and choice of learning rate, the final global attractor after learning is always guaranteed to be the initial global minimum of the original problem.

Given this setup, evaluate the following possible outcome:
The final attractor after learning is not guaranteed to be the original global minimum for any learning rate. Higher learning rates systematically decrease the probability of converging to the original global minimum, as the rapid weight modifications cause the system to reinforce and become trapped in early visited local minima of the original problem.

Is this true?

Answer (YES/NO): NO